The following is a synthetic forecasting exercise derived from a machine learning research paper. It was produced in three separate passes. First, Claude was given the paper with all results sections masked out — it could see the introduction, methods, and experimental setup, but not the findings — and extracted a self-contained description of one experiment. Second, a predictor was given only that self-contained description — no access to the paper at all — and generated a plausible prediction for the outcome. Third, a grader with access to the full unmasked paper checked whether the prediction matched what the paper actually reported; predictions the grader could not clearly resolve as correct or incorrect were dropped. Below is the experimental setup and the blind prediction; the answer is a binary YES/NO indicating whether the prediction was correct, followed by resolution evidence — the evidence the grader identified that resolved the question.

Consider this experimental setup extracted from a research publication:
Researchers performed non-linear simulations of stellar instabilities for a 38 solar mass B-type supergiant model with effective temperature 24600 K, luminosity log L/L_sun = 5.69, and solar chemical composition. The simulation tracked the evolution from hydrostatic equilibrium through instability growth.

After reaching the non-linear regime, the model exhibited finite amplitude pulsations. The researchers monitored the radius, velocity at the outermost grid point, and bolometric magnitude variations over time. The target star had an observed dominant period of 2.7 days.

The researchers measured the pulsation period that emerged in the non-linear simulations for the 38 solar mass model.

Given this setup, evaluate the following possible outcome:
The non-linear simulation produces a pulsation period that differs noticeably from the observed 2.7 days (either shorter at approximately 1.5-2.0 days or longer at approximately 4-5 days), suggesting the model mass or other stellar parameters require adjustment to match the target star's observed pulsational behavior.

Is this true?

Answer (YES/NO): NO